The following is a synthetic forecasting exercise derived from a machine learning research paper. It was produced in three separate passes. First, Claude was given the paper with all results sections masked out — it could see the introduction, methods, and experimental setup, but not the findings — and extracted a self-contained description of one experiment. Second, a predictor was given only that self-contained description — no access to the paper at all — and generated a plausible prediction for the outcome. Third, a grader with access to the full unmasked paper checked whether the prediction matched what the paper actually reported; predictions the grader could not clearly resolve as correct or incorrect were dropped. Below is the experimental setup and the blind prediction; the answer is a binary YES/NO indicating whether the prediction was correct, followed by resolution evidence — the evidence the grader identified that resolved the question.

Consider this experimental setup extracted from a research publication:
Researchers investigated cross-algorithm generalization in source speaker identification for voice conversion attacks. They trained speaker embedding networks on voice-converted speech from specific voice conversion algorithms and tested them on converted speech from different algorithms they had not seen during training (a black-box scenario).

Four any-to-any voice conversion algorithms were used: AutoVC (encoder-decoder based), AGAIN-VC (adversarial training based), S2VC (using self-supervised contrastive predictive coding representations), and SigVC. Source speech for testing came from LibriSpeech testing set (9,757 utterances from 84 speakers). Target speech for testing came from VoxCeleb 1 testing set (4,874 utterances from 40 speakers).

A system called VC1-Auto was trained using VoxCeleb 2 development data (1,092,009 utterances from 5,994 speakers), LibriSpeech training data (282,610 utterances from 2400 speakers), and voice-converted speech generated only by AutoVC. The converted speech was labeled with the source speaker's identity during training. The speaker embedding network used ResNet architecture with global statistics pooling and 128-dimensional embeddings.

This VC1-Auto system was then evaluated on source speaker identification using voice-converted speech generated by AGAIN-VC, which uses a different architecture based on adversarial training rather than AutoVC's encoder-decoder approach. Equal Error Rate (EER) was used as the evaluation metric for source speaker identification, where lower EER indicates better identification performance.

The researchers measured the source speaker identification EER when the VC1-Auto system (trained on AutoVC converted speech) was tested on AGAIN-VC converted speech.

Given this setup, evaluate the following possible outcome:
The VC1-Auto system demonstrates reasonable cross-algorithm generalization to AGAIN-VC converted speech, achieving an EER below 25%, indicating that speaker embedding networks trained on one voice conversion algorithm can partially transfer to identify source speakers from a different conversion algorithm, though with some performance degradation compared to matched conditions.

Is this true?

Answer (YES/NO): NO